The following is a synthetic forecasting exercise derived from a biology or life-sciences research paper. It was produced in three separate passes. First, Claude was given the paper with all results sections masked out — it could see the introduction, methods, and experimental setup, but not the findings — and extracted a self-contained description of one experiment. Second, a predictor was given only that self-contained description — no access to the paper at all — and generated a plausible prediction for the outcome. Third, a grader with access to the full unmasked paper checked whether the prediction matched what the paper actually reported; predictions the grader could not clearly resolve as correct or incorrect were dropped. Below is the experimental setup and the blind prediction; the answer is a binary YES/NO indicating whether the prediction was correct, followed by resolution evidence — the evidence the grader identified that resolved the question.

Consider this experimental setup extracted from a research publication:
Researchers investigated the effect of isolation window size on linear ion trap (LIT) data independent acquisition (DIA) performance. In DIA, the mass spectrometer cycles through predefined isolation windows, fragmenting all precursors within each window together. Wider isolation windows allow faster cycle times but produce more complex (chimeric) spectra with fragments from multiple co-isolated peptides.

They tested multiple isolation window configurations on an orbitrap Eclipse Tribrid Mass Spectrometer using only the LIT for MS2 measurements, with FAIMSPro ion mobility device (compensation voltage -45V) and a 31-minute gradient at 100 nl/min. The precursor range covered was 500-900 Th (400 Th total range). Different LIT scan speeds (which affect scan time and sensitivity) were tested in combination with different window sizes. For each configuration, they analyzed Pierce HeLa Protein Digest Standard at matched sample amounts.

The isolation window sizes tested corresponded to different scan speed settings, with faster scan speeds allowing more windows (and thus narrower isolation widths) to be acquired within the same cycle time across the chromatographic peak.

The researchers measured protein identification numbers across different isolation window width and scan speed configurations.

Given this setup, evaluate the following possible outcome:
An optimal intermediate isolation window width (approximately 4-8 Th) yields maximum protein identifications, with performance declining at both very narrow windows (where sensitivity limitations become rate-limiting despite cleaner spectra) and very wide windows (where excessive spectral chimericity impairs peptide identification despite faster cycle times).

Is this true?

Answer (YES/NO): NO